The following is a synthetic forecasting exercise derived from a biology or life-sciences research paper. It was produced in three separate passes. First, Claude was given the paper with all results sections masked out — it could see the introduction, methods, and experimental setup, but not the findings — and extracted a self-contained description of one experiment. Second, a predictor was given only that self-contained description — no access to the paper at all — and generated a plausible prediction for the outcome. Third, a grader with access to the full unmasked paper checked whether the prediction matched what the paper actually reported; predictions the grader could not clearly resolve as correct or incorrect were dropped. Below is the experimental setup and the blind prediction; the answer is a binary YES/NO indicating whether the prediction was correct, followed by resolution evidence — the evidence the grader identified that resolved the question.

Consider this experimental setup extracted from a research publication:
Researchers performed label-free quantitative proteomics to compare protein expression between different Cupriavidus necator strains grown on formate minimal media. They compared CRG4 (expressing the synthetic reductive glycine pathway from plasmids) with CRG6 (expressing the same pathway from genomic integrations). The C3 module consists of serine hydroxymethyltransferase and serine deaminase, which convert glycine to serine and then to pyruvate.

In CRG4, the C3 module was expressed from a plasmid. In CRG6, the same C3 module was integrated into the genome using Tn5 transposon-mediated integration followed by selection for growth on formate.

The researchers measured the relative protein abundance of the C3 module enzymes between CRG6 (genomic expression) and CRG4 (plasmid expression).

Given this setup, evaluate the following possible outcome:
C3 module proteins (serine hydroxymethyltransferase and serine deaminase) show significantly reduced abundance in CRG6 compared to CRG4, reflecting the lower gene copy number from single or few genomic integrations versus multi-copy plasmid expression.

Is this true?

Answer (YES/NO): YES